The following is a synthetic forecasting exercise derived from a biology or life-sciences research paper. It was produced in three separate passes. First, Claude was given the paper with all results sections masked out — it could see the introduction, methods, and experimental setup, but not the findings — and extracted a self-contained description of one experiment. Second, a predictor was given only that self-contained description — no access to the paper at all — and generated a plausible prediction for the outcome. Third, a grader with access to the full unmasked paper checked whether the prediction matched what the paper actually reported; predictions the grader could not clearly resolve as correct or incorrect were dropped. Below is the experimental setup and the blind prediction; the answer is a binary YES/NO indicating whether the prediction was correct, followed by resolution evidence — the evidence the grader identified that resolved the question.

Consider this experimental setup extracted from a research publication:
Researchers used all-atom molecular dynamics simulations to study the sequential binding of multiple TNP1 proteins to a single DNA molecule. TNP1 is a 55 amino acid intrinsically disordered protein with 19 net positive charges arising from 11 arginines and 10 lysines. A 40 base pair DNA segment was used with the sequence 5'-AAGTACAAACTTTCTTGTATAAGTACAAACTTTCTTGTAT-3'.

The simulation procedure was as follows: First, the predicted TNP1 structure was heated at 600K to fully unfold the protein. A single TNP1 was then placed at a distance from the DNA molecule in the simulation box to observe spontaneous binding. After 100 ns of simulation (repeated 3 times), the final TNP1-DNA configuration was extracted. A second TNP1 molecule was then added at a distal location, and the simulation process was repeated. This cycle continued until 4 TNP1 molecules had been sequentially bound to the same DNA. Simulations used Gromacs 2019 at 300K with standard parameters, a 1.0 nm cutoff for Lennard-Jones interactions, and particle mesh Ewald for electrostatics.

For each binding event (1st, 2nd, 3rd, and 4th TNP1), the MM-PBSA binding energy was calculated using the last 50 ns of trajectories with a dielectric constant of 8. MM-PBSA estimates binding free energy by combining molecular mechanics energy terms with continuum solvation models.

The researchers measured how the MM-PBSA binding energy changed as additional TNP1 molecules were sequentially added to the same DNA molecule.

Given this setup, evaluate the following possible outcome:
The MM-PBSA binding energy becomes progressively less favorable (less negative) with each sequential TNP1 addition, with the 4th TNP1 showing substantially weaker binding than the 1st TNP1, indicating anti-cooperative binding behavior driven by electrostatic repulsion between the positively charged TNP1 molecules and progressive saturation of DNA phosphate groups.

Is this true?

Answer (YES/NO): YES